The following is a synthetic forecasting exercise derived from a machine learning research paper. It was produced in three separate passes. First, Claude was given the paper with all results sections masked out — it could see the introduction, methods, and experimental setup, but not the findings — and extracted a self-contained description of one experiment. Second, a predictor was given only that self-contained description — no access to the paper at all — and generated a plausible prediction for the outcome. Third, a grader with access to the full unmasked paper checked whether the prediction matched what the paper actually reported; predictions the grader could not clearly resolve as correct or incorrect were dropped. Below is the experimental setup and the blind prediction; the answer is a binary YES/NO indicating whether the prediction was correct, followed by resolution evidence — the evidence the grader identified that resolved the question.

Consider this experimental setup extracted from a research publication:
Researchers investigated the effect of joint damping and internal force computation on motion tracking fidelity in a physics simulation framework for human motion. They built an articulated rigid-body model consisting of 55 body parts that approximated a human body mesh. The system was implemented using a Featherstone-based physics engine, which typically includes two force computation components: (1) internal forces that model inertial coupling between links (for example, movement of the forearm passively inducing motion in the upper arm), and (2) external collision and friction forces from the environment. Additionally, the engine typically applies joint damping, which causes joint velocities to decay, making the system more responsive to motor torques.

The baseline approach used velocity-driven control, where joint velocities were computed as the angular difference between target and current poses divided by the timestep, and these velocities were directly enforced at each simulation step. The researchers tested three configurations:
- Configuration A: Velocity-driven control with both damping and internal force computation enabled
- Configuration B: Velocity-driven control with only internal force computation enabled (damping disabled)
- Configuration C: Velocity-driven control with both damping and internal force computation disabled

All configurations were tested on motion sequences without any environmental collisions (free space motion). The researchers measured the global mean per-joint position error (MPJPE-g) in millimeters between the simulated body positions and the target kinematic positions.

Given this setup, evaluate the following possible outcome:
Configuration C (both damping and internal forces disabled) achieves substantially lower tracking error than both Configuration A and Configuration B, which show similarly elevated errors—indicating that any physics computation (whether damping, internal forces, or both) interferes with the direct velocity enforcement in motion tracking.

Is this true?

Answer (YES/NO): YES